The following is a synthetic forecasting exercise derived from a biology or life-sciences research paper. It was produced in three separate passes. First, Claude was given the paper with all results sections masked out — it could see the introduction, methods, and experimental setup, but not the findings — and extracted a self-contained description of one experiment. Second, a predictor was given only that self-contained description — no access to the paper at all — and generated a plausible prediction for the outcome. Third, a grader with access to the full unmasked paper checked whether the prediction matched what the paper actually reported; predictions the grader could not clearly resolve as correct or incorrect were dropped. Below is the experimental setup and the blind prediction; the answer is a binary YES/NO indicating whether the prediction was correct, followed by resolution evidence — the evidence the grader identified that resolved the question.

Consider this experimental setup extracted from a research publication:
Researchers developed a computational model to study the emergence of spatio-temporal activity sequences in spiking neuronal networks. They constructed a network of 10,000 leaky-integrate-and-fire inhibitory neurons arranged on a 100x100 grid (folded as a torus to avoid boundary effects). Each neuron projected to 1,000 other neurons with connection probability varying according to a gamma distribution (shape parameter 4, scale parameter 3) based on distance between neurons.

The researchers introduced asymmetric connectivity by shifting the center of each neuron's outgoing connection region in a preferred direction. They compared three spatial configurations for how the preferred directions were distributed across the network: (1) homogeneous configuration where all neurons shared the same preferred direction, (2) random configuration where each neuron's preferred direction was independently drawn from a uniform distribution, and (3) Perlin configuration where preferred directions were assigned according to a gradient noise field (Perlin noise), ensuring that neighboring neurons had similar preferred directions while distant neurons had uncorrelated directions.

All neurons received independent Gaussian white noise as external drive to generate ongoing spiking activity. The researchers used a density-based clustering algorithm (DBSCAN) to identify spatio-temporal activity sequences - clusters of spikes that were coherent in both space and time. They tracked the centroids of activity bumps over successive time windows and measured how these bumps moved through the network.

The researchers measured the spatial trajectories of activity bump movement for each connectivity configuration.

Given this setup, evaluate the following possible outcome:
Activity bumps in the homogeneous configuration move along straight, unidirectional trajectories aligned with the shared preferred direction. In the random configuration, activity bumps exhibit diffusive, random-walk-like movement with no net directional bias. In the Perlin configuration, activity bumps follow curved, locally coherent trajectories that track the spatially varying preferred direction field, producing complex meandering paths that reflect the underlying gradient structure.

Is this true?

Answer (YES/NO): NO